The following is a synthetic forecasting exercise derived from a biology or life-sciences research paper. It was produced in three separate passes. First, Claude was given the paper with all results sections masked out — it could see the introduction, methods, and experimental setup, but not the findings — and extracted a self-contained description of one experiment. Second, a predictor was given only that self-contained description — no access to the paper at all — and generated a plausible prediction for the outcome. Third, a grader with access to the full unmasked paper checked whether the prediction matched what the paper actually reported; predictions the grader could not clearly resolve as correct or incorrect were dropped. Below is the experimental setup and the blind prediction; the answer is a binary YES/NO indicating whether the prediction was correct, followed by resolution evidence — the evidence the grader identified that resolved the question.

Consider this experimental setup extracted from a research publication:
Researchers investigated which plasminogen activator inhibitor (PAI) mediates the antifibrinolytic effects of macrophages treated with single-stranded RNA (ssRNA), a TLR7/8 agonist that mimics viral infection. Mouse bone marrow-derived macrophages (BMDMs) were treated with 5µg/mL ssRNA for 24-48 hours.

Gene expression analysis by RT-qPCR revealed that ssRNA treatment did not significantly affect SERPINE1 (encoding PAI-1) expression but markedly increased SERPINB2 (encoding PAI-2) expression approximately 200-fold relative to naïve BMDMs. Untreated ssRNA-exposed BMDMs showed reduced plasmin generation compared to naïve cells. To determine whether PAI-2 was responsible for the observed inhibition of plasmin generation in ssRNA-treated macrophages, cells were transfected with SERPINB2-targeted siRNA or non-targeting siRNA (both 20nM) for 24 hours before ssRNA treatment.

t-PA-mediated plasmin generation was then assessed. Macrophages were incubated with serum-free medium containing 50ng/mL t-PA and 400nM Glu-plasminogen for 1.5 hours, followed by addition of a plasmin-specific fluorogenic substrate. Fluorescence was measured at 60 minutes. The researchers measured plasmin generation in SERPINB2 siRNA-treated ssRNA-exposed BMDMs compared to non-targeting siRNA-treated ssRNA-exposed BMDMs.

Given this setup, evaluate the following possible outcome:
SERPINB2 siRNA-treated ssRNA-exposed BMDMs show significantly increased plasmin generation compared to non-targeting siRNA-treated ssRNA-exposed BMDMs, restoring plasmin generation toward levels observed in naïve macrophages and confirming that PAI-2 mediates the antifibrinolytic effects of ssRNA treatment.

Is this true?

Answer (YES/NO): NO